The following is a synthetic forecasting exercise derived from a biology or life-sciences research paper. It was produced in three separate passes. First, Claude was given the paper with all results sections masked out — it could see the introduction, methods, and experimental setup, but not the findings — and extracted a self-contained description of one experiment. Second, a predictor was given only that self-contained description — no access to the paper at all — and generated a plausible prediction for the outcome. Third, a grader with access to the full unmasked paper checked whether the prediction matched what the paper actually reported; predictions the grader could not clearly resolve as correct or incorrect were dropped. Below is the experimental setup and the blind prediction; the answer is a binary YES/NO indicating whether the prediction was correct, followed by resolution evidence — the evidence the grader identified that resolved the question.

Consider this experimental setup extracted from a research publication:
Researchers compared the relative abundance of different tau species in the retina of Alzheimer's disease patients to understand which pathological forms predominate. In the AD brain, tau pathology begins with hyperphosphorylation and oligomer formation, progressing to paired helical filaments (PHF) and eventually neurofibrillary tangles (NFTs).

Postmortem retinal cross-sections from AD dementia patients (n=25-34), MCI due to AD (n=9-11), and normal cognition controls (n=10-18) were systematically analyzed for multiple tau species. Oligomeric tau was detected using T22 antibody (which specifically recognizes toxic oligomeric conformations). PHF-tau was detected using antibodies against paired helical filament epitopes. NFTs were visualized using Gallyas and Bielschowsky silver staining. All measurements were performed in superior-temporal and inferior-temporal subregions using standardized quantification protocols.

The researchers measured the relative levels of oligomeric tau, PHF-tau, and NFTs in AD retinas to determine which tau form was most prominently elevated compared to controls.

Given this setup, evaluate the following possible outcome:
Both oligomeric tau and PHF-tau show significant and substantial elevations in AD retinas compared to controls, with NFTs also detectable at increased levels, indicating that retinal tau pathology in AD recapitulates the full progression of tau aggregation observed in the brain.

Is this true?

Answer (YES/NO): YES